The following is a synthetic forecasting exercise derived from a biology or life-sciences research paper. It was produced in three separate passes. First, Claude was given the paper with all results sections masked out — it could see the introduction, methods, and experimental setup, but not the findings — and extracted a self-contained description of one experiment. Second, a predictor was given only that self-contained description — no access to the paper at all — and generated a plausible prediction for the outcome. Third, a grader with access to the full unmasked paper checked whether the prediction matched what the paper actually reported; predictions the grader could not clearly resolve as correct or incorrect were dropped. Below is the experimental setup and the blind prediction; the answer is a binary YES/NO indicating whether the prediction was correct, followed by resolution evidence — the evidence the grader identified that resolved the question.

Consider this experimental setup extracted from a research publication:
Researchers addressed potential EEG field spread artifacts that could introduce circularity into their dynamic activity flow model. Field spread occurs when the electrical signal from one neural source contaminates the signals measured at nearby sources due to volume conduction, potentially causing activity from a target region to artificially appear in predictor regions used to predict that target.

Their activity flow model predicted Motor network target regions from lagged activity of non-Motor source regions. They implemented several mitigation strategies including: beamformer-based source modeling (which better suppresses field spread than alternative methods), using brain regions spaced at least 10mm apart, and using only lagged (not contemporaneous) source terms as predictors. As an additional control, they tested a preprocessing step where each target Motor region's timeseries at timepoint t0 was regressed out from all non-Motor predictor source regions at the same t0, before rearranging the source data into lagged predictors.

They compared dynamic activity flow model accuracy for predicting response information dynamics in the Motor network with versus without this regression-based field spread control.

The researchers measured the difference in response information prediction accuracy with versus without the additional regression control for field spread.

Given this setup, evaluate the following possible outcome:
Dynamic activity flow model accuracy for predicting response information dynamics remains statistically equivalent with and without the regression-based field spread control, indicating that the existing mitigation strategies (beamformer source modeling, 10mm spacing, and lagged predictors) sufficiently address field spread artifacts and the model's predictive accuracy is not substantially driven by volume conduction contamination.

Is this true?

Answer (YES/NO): NO